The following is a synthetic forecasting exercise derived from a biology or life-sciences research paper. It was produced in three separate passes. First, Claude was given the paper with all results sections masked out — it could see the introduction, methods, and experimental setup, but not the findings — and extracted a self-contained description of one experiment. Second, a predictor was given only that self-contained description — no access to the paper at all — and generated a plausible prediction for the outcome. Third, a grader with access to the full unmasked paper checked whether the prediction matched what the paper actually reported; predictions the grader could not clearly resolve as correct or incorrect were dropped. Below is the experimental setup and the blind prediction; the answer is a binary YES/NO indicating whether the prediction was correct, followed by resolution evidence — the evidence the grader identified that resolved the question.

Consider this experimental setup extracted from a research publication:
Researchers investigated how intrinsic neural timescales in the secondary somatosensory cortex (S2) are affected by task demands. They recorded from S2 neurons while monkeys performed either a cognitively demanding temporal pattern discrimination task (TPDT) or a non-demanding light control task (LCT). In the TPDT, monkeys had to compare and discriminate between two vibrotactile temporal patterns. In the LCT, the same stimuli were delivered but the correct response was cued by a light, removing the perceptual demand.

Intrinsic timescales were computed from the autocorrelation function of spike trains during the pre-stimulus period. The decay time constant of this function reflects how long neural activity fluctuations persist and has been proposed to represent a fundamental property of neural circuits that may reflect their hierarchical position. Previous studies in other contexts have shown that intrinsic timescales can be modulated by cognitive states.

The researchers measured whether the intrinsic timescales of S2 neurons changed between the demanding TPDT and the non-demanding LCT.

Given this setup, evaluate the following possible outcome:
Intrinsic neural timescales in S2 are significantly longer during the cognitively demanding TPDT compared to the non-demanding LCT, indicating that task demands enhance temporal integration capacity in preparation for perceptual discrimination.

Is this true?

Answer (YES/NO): NO